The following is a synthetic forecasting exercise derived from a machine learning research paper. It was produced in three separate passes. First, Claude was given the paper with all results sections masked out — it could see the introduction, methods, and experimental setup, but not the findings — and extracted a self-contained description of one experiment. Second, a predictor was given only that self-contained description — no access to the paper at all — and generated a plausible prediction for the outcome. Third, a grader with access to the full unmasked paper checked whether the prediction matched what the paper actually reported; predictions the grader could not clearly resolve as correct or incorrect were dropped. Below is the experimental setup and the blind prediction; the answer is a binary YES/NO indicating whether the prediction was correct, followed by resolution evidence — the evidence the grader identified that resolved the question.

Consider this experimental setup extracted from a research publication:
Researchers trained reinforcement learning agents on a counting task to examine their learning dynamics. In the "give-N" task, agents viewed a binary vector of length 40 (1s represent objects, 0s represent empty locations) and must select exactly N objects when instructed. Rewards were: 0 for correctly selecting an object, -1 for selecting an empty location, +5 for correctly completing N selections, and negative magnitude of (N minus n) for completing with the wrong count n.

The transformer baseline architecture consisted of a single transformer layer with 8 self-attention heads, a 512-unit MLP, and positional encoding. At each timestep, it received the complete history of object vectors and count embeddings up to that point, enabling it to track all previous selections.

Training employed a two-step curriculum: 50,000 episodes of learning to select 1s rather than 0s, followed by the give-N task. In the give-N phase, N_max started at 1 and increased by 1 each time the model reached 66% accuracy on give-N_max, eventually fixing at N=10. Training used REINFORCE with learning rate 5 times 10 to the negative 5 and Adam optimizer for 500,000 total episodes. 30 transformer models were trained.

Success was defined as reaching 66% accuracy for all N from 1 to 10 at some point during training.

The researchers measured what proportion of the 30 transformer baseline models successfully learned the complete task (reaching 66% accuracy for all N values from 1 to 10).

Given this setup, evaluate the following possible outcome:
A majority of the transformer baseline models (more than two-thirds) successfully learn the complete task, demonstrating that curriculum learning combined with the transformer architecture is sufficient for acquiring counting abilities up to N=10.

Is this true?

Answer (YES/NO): NO